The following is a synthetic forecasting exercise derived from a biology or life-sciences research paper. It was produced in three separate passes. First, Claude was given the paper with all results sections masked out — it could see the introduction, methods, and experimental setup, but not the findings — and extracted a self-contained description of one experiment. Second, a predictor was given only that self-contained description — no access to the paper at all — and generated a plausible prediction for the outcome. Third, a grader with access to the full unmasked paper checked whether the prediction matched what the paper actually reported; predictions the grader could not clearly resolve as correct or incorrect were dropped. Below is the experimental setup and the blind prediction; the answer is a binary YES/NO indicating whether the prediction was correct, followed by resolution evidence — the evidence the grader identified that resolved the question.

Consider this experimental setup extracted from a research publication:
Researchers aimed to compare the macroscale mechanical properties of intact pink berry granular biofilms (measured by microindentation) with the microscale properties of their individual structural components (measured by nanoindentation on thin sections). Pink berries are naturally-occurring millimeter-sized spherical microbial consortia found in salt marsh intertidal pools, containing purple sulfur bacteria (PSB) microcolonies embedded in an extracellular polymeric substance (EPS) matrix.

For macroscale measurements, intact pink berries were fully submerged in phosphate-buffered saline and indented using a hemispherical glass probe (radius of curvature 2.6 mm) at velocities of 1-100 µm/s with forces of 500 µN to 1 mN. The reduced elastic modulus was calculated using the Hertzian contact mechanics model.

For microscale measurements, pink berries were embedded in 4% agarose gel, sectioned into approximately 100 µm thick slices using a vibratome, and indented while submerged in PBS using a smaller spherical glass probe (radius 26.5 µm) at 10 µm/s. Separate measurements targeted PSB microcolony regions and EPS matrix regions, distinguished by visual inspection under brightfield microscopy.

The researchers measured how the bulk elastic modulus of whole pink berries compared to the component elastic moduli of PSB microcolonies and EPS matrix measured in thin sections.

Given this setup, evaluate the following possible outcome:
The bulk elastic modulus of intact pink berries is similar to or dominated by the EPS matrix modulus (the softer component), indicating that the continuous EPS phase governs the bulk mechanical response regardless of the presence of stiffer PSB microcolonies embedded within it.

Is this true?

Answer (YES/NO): YES